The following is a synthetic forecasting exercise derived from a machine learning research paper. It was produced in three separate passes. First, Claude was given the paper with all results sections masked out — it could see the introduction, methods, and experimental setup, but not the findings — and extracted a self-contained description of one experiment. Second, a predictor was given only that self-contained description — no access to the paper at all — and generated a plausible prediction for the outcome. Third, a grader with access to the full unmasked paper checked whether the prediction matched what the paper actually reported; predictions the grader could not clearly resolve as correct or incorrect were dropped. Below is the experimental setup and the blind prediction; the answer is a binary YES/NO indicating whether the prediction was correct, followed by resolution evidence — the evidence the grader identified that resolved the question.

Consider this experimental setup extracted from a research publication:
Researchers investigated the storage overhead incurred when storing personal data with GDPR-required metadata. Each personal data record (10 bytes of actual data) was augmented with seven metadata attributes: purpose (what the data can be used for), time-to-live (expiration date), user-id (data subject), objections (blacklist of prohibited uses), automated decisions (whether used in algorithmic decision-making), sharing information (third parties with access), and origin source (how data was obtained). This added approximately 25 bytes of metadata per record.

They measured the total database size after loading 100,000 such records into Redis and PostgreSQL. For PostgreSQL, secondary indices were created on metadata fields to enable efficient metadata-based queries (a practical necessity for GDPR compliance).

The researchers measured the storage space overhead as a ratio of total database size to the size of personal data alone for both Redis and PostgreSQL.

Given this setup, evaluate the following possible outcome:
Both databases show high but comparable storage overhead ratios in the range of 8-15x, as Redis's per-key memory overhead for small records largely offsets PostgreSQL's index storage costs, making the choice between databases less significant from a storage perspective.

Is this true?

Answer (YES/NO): NO